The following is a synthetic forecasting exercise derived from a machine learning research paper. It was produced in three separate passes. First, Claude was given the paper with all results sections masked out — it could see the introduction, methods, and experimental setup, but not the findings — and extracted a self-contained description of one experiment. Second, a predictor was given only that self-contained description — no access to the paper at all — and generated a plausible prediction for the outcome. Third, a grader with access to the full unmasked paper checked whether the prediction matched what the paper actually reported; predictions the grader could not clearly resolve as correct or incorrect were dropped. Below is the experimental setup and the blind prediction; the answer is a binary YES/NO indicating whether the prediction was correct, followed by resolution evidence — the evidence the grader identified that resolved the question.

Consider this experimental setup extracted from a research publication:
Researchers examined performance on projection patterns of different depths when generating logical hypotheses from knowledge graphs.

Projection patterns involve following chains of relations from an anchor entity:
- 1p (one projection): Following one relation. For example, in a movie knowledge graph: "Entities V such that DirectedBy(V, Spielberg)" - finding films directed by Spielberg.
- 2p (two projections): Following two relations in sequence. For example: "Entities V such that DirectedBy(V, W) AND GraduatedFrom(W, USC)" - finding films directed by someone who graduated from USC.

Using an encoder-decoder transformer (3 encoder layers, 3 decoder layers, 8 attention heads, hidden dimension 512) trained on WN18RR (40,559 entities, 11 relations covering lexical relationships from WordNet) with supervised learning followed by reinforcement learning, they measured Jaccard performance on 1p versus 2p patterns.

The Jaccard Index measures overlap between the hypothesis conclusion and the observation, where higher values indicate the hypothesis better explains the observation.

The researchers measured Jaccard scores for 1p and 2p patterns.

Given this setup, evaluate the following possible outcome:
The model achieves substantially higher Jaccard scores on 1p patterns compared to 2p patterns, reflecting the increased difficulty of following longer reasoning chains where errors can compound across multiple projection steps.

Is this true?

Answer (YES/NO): YES